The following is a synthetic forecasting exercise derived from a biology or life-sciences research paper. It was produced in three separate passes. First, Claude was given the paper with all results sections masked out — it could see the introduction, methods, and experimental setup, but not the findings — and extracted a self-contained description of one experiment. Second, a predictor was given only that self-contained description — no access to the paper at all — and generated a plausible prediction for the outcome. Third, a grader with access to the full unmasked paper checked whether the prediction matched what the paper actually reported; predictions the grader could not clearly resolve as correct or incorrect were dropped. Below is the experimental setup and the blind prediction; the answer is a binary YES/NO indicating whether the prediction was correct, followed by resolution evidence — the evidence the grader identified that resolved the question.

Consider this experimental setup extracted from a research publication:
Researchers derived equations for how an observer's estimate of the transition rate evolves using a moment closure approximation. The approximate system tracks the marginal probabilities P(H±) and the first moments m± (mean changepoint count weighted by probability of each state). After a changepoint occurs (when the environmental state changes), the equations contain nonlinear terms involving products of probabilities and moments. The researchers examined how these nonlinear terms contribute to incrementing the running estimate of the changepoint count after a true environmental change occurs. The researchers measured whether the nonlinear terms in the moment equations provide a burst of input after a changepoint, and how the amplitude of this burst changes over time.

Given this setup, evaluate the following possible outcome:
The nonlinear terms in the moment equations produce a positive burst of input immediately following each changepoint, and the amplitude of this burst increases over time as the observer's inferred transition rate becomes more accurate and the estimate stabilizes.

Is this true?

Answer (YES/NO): NO